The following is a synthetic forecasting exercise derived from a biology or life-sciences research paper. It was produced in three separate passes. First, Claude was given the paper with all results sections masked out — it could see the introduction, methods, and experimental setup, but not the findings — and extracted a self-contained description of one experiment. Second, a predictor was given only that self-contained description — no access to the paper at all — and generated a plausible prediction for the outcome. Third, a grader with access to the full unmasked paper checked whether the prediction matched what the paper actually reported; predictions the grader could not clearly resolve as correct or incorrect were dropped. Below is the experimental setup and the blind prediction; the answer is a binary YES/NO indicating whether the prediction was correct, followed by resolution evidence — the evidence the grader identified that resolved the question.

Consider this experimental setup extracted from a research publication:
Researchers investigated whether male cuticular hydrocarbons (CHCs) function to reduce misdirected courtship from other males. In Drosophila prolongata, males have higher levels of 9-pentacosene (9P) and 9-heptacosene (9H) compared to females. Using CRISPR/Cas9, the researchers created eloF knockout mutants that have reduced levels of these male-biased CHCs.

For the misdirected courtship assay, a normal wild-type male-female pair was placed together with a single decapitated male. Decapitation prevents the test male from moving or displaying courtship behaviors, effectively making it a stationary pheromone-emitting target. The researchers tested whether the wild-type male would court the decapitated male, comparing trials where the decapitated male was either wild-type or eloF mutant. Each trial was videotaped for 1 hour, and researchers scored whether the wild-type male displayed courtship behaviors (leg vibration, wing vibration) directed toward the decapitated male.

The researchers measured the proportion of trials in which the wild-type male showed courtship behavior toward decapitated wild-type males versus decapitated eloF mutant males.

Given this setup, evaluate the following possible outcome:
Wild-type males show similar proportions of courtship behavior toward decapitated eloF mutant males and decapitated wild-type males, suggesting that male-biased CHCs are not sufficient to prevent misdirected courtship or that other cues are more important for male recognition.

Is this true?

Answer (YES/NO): NO